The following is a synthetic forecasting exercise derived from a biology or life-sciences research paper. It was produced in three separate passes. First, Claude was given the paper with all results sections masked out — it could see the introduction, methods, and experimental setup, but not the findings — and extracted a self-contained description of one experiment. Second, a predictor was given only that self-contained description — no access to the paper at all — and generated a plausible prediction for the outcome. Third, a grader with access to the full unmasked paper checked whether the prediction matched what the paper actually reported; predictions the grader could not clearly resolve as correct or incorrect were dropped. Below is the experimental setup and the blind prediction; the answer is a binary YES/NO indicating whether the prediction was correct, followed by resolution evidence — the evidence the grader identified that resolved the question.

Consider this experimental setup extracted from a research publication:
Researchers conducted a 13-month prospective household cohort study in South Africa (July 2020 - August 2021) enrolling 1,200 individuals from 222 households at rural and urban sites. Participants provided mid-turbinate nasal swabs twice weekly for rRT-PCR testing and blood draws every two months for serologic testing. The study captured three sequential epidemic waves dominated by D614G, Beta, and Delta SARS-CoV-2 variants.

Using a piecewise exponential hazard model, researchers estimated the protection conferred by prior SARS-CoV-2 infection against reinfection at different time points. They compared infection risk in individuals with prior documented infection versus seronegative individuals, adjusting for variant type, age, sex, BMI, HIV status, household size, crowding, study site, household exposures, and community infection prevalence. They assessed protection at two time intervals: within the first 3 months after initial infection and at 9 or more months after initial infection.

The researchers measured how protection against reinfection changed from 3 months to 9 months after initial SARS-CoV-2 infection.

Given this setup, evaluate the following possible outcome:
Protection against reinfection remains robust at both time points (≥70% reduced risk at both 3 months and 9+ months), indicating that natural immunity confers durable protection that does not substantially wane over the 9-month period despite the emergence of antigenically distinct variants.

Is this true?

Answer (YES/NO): YES